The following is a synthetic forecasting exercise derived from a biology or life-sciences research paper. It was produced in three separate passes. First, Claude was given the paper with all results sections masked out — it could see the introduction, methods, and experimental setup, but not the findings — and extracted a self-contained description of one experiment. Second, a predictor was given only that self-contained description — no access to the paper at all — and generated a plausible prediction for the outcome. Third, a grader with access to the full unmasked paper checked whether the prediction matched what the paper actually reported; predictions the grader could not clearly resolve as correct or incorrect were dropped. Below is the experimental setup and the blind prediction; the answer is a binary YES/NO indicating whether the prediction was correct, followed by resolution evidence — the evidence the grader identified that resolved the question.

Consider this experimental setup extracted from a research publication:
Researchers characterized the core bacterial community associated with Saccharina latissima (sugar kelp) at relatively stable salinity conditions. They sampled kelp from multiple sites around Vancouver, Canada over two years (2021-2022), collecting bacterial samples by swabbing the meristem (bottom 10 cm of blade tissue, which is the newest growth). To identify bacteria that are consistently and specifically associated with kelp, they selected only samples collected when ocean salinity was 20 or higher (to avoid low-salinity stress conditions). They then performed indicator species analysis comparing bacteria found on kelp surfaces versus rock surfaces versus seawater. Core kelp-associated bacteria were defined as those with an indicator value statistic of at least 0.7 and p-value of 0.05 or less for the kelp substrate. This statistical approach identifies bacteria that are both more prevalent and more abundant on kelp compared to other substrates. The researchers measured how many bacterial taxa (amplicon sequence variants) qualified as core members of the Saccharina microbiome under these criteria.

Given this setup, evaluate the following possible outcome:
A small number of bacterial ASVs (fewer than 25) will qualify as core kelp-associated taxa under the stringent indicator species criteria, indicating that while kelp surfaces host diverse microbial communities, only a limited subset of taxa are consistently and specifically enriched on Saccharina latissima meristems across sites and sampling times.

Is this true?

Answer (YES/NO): YES